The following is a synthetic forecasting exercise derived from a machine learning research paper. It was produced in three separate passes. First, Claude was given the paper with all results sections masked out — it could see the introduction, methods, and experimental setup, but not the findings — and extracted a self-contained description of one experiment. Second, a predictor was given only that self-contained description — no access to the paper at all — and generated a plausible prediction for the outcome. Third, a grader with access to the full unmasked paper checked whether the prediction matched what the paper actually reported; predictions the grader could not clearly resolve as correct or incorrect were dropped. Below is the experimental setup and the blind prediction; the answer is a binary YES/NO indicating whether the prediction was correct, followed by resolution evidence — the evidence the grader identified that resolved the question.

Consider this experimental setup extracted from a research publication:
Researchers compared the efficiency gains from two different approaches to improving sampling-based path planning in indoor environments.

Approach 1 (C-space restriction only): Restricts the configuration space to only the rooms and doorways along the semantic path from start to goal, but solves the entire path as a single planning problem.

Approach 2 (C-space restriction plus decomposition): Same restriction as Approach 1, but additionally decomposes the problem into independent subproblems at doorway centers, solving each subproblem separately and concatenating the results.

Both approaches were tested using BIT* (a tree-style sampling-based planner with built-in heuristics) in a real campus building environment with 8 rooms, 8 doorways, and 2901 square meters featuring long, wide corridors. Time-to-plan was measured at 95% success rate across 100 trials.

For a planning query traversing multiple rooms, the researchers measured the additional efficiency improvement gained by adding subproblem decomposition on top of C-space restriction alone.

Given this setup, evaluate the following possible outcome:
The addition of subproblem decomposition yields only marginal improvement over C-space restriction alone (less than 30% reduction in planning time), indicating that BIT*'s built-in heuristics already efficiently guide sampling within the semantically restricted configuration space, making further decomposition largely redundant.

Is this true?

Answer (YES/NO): NO